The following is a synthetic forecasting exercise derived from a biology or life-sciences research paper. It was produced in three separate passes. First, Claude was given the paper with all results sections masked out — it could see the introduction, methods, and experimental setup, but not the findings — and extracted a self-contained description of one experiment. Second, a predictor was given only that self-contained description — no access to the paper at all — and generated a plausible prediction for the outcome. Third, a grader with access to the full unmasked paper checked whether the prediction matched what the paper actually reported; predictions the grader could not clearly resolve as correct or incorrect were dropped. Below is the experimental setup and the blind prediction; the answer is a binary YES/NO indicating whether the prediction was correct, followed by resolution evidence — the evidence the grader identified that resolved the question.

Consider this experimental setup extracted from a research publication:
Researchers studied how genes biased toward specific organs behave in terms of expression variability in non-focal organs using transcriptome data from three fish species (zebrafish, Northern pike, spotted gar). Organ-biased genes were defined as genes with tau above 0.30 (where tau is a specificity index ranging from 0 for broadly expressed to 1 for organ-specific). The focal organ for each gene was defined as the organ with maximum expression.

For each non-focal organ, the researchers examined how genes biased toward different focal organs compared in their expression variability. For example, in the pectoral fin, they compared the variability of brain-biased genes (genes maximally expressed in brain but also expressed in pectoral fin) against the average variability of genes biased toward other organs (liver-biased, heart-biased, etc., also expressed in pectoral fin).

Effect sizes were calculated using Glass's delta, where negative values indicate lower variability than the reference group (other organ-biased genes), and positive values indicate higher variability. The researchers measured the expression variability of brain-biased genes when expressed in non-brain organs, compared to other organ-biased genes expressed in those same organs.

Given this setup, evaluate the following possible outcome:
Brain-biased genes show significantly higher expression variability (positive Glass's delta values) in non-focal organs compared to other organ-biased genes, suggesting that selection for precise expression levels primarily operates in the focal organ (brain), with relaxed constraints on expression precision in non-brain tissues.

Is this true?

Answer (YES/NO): NO